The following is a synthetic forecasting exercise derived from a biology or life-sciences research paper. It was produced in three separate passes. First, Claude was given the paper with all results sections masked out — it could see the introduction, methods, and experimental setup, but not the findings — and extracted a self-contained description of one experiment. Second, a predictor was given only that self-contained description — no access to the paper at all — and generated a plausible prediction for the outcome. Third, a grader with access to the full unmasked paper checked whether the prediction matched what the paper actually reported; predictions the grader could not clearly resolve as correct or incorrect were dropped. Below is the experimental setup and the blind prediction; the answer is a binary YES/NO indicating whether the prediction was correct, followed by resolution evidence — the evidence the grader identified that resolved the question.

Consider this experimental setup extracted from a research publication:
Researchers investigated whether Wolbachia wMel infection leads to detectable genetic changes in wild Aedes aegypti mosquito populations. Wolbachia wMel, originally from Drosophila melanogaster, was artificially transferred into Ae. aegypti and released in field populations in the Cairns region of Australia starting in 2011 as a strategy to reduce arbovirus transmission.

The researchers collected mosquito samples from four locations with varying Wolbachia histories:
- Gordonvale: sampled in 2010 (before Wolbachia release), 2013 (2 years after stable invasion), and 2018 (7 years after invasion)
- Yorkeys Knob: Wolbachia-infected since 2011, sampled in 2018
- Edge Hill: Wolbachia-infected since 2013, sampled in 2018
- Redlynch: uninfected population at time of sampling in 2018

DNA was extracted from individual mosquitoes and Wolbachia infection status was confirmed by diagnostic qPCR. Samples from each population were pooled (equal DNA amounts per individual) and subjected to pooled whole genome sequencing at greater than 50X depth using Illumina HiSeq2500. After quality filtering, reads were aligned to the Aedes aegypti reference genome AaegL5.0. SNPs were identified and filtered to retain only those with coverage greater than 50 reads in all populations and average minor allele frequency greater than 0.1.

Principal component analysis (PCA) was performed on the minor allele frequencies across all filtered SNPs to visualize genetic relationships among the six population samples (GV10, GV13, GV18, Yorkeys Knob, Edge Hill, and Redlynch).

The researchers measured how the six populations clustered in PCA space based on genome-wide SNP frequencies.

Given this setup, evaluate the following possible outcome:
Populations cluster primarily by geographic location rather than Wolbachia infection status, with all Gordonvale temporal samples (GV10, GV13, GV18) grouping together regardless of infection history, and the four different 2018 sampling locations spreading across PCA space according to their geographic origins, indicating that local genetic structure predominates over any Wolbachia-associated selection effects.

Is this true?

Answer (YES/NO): YES